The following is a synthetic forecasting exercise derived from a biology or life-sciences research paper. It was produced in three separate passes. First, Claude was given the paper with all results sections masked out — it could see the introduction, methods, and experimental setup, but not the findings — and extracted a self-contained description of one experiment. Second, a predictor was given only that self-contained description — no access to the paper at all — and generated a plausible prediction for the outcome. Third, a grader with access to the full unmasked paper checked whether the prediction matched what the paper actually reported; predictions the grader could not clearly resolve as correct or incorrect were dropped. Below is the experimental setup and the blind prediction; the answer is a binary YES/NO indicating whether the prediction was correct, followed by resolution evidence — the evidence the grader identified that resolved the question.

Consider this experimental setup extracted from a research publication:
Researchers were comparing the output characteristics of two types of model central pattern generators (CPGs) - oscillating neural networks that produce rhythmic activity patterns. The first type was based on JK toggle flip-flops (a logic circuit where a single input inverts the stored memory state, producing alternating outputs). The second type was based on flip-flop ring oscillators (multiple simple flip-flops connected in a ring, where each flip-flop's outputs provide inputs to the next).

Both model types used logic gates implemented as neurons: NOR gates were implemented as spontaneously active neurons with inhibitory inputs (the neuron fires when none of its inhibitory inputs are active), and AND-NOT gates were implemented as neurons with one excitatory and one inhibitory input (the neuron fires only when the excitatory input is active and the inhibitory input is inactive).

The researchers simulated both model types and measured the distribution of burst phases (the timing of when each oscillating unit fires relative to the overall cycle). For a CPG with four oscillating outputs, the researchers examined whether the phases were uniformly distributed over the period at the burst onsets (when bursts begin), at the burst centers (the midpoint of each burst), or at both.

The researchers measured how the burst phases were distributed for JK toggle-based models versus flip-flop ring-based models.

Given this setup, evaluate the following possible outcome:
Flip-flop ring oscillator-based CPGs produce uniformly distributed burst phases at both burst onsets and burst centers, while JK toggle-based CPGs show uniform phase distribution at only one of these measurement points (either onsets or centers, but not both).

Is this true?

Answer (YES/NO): YES